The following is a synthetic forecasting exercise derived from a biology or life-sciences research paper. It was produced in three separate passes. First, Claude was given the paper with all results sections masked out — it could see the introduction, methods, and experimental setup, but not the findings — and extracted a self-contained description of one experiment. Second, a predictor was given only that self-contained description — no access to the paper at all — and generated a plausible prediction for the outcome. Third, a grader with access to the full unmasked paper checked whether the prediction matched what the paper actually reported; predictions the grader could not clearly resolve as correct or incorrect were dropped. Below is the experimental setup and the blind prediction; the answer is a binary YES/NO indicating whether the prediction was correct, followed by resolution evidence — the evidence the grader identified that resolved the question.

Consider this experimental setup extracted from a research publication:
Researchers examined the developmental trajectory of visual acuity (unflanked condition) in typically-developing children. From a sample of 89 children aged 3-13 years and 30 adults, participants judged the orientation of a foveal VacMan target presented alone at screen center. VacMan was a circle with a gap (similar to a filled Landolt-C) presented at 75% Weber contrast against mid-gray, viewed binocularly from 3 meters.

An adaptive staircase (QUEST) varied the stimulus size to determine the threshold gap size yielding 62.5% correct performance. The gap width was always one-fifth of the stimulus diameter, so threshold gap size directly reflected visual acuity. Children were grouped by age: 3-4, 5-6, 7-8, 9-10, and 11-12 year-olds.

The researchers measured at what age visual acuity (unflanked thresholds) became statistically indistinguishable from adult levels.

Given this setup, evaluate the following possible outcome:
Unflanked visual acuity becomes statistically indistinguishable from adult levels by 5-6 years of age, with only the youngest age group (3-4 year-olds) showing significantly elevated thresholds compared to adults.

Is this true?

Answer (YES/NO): YES